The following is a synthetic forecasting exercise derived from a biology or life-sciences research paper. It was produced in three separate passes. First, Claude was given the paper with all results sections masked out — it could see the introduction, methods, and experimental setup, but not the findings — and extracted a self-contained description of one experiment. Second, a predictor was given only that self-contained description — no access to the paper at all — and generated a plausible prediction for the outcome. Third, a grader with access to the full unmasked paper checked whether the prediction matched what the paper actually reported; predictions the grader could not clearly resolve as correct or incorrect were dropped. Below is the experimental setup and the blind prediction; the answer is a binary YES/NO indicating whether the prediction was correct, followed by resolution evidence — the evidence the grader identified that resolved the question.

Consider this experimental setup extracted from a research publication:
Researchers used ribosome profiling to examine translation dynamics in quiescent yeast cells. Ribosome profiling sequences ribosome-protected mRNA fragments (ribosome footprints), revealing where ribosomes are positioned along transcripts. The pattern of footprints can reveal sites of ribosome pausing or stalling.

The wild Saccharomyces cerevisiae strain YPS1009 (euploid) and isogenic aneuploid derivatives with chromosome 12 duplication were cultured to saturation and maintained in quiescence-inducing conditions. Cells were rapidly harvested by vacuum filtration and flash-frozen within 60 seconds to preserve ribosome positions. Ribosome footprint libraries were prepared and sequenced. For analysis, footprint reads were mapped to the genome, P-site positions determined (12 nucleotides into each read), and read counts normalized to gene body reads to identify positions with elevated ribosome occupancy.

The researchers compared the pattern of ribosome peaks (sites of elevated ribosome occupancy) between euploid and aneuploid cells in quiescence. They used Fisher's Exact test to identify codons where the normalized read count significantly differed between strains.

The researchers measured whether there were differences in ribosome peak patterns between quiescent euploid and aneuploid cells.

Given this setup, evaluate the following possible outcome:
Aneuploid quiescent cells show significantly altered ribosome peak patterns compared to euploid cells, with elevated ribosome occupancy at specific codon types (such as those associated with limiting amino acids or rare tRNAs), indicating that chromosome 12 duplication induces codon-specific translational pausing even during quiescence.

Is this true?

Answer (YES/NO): YES